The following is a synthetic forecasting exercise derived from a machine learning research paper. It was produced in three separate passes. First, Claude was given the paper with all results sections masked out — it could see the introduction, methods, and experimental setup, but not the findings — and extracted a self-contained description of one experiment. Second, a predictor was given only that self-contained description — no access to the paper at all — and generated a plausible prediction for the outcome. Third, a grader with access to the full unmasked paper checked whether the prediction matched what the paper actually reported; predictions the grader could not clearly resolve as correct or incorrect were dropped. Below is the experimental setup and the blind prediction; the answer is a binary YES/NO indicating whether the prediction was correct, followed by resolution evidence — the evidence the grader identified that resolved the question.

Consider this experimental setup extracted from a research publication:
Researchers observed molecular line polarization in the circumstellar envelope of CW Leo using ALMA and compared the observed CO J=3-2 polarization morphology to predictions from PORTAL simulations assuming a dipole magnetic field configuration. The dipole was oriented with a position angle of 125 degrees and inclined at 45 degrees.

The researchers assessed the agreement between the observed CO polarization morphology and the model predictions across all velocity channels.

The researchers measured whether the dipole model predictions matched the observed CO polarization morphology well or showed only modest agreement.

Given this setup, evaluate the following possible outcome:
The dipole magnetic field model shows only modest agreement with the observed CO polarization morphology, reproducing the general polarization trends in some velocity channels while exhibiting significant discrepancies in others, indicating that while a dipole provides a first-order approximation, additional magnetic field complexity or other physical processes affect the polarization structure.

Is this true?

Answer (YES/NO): YES